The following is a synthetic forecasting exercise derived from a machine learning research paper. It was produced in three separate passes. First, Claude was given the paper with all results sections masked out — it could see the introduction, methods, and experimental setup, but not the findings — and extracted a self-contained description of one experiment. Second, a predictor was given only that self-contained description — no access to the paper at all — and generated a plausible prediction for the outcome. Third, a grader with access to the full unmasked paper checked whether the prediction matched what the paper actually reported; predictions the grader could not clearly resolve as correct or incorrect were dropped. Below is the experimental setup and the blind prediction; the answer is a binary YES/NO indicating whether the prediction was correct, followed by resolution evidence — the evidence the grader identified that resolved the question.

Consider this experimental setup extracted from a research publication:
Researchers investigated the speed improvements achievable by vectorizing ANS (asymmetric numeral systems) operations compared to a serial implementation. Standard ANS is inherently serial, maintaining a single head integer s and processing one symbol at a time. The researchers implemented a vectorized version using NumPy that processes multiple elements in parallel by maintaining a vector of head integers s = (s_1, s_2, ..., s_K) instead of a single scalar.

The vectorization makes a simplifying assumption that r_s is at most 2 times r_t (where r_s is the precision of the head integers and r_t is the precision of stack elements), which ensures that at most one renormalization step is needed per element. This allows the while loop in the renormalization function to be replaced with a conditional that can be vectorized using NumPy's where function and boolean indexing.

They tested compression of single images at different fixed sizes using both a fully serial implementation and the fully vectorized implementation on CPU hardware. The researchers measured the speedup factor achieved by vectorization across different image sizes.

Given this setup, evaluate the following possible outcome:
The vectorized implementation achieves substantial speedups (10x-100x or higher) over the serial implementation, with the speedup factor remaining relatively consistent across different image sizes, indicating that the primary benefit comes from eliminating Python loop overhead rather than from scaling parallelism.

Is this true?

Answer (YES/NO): YES